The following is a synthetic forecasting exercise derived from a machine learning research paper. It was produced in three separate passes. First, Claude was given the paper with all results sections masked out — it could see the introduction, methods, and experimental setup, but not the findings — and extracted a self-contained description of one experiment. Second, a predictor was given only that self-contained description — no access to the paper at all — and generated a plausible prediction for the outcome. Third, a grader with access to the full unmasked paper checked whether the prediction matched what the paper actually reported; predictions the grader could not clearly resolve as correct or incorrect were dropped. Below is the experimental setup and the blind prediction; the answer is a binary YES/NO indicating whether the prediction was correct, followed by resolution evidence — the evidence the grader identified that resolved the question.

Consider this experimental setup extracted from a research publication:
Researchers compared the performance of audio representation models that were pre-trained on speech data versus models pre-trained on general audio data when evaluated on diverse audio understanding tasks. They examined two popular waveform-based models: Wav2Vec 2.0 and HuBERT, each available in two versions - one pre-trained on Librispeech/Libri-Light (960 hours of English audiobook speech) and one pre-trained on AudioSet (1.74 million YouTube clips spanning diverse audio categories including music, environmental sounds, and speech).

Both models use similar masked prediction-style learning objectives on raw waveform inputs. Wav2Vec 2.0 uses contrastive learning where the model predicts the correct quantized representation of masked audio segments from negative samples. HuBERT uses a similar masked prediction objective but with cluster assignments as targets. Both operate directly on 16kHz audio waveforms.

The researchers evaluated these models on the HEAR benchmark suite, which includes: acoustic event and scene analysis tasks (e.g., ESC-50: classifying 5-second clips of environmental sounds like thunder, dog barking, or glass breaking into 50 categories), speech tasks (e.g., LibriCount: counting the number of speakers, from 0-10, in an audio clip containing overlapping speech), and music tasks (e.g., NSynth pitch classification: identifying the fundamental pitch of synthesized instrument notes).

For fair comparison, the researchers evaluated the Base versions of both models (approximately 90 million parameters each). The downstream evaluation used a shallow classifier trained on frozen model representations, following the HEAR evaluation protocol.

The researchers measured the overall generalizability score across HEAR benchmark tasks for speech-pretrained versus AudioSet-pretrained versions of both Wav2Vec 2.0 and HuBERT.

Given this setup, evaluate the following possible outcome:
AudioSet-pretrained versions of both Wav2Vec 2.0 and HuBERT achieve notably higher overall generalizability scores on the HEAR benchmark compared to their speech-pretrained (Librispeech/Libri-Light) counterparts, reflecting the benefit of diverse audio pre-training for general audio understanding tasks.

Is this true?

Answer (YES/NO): NO